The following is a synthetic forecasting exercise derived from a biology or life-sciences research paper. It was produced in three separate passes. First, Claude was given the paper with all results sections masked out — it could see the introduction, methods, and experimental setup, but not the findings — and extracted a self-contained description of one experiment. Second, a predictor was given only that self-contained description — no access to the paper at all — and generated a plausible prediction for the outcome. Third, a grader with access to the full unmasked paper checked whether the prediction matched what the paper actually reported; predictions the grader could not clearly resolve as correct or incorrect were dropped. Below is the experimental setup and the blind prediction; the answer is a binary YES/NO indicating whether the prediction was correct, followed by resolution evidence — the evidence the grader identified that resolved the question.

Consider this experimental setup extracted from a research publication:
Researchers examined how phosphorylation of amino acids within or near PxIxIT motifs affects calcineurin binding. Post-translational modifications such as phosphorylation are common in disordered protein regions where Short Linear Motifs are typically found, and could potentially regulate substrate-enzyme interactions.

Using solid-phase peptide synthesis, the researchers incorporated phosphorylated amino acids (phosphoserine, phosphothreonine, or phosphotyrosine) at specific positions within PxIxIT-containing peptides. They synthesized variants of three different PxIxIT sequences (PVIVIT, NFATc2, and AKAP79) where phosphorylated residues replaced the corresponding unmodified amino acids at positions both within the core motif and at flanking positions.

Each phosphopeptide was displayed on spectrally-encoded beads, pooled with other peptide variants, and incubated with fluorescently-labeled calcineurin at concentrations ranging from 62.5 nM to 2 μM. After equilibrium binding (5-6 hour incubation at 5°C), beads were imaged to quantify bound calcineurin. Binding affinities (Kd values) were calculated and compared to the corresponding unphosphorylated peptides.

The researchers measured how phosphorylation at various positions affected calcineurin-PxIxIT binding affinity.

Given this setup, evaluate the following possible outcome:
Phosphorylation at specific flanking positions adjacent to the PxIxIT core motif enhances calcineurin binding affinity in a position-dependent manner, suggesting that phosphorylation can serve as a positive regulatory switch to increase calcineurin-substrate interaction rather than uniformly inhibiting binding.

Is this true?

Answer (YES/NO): YES